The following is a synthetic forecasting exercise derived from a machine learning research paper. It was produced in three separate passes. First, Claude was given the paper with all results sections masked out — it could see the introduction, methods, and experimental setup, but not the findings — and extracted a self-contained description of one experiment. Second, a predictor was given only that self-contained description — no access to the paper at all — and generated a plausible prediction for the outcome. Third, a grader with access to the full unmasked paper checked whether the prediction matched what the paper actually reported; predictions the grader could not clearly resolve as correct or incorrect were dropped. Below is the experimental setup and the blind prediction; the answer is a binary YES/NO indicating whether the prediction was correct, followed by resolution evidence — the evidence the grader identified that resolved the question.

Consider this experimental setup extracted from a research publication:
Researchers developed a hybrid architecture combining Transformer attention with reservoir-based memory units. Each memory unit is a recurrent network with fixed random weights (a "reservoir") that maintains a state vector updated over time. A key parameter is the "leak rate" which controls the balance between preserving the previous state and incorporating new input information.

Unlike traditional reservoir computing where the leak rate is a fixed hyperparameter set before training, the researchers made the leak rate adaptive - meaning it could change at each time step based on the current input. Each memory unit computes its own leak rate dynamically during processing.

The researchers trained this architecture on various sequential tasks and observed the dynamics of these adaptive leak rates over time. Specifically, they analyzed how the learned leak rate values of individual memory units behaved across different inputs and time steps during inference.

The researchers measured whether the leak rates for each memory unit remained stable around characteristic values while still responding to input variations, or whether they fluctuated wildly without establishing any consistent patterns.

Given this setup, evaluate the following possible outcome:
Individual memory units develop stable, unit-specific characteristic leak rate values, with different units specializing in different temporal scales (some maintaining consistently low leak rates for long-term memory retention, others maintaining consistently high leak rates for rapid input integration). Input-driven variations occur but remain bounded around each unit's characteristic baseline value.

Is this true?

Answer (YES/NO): YES